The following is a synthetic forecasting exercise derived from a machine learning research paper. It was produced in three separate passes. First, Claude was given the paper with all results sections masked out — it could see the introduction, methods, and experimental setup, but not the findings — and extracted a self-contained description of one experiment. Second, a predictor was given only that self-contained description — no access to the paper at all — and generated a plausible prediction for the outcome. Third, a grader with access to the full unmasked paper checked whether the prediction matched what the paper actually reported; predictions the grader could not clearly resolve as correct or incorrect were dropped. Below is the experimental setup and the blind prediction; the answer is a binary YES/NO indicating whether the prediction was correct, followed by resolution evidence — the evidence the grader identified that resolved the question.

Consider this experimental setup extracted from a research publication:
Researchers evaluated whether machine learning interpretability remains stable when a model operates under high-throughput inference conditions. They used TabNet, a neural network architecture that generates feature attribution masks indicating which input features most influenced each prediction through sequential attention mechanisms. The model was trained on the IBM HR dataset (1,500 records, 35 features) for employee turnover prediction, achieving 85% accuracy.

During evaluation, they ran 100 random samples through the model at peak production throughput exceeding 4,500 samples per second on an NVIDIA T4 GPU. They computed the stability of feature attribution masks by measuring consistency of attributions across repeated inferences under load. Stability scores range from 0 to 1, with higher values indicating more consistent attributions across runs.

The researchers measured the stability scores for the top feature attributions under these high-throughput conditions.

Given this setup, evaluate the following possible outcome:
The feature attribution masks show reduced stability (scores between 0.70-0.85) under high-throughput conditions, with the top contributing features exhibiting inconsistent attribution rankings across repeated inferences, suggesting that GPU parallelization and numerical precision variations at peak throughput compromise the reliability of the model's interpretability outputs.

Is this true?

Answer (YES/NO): NO